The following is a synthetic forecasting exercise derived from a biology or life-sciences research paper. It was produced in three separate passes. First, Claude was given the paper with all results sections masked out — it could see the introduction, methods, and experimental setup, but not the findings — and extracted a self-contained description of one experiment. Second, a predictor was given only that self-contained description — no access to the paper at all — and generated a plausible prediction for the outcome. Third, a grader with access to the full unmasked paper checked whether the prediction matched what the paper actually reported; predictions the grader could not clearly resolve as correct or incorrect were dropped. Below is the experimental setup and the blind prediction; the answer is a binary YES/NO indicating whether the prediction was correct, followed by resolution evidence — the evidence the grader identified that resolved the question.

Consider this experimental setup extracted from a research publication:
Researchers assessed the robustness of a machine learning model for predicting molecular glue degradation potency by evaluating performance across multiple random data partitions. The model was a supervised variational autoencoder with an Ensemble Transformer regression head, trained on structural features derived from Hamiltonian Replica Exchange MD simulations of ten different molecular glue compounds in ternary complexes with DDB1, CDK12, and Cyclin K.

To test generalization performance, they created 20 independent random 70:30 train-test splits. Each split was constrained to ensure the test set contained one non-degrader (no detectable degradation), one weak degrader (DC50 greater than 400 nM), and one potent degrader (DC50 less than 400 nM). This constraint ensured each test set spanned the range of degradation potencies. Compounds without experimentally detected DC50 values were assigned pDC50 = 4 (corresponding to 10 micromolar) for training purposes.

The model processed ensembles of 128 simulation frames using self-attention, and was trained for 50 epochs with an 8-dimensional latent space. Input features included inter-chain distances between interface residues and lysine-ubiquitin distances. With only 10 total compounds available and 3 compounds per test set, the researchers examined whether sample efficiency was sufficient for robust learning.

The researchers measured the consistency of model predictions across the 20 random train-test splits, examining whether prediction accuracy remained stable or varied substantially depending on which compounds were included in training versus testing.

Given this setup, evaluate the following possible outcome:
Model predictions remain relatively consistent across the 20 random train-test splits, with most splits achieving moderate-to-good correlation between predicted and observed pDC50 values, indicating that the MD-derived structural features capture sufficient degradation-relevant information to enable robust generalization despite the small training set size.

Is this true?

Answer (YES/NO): YES